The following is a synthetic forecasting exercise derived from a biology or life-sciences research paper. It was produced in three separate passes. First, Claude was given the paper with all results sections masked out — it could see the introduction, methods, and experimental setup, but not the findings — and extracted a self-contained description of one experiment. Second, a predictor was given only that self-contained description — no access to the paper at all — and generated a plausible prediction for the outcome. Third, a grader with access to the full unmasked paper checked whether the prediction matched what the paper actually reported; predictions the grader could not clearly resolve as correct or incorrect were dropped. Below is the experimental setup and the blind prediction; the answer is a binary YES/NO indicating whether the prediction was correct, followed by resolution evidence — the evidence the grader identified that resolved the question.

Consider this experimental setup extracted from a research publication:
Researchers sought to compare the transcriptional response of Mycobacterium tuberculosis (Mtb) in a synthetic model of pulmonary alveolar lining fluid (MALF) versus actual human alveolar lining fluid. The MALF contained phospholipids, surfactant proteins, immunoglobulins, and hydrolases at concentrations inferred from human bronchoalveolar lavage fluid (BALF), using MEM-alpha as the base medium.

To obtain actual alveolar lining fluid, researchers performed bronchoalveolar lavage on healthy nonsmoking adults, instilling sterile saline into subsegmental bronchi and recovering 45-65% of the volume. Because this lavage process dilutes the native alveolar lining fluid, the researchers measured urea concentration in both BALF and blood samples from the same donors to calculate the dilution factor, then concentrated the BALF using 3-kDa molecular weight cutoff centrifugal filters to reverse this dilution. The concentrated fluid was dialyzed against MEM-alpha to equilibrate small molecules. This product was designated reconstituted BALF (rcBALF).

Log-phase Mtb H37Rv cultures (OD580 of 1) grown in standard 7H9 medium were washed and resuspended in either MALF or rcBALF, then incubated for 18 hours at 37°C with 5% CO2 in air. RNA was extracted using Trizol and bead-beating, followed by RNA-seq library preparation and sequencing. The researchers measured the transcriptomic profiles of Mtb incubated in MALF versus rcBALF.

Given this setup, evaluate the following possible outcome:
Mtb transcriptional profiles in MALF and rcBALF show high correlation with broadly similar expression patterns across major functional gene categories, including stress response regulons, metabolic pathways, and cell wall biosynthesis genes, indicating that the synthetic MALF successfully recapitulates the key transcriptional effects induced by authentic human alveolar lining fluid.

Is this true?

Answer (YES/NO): NO